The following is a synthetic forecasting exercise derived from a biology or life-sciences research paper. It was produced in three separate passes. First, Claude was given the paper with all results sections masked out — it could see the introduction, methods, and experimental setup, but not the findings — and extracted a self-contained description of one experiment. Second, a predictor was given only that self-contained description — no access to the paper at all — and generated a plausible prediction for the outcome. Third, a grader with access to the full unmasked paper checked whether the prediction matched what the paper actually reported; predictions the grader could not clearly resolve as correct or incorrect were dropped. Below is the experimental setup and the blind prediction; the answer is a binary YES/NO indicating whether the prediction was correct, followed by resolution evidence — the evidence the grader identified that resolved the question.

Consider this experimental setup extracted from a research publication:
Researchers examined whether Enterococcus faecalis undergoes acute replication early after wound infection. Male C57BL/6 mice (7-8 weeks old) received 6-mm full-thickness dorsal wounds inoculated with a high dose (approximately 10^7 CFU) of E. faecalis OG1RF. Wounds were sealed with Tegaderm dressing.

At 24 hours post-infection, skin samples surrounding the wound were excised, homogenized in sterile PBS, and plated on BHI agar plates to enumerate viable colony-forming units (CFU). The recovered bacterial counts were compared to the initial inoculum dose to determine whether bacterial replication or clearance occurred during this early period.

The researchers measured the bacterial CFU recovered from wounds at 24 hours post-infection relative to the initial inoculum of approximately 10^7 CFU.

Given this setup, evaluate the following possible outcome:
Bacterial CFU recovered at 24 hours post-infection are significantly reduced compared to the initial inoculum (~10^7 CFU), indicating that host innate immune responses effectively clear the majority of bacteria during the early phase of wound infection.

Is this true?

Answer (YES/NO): NO